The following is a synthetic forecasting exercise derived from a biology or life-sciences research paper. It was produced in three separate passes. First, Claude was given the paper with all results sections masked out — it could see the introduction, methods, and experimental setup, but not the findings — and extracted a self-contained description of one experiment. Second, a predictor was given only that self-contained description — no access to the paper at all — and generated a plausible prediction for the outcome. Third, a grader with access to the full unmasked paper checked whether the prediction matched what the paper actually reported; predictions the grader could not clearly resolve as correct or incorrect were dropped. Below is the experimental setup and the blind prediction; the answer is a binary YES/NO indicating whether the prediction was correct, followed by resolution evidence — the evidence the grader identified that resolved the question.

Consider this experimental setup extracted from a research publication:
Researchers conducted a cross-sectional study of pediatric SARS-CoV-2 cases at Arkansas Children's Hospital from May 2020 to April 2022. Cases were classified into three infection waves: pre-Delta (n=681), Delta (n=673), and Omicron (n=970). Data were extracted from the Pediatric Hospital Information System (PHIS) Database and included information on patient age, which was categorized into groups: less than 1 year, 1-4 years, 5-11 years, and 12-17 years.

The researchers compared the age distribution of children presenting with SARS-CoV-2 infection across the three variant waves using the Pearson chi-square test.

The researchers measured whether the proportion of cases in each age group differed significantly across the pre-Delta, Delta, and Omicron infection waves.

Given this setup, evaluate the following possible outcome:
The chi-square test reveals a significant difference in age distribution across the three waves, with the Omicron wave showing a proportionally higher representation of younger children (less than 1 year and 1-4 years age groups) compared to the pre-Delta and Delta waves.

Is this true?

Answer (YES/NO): YES